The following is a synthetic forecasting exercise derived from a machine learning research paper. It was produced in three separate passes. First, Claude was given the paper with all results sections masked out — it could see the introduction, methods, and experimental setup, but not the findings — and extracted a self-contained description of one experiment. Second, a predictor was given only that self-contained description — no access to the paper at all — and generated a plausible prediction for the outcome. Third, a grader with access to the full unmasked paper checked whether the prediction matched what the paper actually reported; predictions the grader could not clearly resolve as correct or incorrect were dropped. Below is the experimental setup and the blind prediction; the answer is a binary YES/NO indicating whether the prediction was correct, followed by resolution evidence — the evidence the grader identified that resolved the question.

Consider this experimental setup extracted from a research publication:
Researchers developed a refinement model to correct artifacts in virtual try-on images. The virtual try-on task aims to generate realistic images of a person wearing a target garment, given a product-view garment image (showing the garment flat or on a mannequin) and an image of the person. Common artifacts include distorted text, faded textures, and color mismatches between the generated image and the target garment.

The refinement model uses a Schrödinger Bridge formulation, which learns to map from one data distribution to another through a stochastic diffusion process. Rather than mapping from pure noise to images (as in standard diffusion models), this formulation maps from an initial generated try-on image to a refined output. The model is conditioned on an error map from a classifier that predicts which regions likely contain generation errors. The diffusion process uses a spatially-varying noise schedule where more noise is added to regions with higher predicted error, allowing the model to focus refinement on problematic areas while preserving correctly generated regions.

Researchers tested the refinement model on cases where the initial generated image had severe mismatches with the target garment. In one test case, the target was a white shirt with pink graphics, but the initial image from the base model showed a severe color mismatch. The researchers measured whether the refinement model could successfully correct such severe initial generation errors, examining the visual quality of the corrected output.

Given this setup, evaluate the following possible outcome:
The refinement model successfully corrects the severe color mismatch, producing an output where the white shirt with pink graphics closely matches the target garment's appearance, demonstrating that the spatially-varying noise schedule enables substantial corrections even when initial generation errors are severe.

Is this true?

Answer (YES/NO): NO